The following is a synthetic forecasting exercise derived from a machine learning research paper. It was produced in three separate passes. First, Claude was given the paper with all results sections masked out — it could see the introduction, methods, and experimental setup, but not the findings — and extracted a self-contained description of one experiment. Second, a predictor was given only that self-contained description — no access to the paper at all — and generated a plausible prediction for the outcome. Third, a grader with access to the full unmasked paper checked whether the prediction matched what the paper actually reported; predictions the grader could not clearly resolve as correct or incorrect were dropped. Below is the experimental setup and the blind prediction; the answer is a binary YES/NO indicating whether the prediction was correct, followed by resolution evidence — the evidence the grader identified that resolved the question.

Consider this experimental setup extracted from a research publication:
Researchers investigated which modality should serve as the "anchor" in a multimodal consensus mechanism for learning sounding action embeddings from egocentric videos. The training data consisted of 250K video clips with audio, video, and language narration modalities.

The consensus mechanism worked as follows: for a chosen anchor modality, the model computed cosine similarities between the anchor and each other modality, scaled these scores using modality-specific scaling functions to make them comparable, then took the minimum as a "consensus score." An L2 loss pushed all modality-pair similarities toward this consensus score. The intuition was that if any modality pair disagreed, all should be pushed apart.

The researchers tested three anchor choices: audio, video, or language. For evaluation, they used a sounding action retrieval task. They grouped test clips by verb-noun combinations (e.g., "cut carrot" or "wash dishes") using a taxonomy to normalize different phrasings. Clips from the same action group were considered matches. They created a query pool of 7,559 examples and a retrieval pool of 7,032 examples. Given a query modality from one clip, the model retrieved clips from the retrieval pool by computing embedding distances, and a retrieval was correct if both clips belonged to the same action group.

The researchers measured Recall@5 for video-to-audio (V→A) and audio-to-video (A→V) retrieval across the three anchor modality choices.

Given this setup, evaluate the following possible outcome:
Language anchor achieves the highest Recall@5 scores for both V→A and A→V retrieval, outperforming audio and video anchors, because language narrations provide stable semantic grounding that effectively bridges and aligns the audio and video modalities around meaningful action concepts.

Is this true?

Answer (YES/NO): NO